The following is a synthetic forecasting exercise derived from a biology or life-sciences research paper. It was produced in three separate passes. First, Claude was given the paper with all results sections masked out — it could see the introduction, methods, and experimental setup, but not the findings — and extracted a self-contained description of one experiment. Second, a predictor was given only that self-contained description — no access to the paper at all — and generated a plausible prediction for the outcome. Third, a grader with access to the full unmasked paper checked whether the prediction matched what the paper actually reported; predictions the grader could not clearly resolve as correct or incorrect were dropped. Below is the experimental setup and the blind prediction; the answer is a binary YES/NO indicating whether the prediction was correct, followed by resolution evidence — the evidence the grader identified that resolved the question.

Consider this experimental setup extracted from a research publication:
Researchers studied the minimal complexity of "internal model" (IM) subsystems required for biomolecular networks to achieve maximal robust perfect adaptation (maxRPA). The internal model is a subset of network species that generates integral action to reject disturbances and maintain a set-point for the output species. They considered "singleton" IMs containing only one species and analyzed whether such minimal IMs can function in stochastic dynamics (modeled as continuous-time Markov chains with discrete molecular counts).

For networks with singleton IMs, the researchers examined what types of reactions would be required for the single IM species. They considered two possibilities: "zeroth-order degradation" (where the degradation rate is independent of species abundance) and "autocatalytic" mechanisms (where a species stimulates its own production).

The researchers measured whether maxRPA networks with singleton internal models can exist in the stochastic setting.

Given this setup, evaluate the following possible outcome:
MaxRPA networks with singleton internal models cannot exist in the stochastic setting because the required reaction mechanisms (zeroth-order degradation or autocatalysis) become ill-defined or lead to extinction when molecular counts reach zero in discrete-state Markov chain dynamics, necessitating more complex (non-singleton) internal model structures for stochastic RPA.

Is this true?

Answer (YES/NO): NO